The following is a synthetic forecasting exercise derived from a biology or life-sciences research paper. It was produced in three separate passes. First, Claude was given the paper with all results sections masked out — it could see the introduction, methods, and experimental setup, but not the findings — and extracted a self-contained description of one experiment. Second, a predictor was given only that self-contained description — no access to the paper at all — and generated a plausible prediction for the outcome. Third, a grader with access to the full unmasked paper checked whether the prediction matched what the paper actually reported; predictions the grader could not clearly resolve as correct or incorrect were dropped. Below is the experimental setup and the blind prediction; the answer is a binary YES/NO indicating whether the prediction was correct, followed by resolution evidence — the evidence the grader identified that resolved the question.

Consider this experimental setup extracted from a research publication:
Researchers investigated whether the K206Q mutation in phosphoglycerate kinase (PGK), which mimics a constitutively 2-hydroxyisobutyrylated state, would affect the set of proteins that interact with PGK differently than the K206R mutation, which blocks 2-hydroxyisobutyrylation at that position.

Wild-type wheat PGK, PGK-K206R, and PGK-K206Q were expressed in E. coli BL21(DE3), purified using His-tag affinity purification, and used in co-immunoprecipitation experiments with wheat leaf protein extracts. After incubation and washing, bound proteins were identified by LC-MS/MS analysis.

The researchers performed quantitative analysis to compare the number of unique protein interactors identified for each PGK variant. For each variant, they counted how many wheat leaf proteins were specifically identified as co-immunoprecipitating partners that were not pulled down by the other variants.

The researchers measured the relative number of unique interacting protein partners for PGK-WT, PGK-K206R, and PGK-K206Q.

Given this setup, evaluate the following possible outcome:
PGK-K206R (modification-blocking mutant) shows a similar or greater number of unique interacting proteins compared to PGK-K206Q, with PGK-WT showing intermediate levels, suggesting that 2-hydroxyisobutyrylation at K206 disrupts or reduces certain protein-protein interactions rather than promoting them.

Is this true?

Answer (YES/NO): NO